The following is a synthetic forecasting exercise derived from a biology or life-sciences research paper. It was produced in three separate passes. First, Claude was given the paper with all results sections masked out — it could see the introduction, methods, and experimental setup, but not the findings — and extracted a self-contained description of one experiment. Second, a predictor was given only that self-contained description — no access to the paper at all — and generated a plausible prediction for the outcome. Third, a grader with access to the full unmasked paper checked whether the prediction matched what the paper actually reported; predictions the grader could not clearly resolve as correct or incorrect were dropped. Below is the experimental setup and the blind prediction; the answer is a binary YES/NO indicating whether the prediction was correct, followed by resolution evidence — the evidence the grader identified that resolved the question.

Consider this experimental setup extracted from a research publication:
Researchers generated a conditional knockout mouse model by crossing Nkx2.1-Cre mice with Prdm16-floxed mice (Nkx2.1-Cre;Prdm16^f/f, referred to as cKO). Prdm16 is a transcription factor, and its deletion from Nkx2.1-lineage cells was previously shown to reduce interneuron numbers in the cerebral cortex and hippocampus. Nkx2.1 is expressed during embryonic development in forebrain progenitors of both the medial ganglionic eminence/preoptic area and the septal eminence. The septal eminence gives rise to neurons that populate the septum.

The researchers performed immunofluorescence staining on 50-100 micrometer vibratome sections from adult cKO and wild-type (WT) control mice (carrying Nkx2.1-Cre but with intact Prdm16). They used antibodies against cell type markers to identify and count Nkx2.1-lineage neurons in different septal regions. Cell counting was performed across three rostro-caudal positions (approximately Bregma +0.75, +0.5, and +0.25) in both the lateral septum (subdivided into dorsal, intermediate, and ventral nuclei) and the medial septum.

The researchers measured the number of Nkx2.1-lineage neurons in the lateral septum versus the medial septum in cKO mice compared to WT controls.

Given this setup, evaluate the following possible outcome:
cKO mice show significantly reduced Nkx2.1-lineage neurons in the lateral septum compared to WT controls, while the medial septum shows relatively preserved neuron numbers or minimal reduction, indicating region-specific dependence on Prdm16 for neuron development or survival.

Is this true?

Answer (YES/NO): YES